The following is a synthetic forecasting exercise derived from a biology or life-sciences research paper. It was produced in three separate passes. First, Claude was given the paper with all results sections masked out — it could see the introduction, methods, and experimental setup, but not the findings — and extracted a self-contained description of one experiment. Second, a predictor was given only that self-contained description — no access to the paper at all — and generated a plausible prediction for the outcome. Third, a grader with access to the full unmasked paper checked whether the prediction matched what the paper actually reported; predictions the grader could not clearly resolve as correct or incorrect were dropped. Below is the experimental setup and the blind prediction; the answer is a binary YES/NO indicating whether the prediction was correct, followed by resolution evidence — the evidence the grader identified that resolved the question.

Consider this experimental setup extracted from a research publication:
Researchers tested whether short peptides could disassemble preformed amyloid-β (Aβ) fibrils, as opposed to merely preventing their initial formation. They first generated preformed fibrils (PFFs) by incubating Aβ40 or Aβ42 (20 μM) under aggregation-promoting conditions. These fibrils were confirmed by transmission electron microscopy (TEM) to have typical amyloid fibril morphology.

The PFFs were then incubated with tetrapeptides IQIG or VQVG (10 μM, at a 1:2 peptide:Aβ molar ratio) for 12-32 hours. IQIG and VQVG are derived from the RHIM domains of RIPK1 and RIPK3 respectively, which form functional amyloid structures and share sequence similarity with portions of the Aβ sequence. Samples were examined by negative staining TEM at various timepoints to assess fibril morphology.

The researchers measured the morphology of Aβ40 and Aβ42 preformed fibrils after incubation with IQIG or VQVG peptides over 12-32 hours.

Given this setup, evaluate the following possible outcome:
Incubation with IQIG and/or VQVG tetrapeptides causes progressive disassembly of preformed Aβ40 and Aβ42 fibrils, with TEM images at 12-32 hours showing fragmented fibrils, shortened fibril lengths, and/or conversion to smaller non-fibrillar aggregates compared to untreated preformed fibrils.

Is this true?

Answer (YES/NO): YES